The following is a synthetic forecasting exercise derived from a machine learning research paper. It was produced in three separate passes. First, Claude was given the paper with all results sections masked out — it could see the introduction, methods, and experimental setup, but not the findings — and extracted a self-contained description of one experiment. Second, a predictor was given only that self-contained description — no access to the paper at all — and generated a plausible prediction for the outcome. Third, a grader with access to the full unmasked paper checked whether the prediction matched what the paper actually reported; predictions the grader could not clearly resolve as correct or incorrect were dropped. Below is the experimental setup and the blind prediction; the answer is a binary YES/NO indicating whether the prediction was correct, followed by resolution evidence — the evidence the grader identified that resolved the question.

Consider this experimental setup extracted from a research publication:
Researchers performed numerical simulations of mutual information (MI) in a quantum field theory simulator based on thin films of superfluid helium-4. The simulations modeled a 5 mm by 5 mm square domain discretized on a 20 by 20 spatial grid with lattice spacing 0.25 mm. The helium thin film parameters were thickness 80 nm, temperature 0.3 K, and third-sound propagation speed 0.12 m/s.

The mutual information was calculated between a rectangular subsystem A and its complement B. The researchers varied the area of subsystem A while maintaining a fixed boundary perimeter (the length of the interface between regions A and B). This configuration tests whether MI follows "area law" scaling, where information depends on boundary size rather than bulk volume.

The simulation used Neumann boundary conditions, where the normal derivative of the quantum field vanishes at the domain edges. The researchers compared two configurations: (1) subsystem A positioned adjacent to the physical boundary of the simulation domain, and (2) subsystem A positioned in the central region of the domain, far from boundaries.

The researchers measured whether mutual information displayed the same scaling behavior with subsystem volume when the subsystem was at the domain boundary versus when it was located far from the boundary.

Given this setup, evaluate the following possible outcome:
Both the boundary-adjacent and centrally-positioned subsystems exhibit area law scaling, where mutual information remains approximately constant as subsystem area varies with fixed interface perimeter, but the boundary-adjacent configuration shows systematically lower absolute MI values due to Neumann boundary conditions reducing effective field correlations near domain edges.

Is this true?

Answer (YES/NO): NO